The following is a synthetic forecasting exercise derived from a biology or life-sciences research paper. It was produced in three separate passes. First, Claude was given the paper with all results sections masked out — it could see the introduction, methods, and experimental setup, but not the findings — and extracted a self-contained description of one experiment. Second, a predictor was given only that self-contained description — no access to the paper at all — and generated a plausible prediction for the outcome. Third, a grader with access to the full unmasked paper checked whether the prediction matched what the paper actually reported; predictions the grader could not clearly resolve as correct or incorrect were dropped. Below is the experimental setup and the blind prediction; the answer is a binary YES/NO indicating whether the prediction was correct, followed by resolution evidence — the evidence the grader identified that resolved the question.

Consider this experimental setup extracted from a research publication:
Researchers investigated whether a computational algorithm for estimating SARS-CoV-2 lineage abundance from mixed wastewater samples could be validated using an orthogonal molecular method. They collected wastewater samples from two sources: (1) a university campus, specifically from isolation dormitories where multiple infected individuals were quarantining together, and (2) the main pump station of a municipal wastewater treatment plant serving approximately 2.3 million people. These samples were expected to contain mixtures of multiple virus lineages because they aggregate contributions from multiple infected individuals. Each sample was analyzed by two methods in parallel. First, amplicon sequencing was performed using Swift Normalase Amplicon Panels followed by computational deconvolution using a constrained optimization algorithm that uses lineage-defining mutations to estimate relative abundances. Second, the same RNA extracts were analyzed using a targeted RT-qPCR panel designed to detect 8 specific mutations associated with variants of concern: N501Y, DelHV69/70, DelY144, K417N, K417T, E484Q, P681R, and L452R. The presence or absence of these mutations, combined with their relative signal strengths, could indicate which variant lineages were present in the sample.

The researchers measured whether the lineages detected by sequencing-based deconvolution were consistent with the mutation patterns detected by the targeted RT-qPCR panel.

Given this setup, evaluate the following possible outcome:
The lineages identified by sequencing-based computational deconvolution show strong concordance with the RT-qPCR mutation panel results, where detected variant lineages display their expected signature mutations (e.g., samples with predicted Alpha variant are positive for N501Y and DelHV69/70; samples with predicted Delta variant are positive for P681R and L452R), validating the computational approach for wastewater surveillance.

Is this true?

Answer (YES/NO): YES